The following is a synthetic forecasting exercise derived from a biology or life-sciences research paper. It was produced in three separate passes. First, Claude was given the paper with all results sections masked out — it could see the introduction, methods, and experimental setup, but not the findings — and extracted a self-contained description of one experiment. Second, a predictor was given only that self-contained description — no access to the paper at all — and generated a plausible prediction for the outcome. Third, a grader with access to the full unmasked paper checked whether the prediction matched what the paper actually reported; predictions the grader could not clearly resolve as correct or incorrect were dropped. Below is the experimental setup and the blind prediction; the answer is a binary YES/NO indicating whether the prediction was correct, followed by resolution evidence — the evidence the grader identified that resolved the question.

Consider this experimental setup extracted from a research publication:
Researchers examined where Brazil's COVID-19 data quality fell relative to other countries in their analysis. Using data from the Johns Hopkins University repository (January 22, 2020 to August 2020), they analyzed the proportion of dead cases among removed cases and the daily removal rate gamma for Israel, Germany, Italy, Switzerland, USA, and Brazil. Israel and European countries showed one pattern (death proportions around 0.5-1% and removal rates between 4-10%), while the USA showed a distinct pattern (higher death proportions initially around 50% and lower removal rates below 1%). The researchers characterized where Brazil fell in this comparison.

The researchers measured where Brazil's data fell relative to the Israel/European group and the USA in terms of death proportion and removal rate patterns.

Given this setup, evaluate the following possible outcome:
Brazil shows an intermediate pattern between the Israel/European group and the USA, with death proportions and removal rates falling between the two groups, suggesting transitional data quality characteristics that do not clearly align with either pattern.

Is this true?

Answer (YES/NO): NO